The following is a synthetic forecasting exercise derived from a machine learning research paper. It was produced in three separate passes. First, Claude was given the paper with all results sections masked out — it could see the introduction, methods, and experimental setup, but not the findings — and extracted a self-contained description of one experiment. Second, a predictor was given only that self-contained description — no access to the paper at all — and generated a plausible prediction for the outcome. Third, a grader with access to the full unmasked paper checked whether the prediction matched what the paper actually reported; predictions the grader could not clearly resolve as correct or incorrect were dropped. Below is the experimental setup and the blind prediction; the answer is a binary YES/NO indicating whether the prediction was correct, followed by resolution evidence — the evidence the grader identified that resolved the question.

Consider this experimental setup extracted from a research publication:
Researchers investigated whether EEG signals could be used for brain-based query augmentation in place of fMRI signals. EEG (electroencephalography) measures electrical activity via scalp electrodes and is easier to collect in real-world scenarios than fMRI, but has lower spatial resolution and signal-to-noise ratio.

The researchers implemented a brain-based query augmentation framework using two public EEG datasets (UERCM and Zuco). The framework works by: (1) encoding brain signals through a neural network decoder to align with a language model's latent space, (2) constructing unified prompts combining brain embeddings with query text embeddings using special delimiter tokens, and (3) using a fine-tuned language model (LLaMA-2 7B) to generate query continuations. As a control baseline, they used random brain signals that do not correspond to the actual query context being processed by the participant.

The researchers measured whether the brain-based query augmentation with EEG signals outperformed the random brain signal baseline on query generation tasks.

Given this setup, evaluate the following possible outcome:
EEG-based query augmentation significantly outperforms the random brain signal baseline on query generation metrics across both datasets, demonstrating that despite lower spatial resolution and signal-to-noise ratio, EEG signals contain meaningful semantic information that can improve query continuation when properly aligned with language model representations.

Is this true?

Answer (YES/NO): NO